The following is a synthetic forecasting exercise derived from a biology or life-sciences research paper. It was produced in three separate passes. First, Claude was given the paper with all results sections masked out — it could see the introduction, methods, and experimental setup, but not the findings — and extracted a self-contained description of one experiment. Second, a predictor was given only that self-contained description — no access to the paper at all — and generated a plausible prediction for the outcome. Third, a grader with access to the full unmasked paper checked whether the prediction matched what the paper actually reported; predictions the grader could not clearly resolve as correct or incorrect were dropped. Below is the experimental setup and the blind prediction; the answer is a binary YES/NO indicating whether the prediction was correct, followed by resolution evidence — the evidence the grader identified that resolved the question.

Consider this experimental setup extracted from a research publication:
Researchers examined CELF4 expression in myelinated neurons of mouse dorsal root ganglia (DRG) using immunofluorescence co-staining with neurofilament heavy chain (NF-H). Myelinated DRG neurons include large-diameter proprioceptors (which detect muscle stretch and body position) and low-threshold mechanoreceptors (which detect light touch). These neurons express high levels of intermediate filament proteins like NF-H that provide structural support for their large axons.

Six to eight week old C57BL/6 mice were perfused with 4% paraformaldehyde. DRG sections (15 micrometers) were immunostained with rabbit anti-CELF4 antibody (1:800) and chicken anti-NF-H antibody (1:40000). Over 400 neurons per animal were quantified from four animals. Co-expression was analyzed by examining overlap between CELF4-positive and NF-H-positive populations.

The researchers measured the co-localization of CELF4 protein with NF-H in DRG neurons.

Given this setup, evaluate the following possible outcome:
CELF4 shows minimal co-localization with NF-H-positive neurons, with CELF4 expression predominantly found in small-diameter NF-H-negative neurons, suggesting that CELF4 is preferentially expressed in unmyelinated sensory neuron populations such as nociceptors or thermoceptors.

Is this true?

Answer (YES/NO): NO